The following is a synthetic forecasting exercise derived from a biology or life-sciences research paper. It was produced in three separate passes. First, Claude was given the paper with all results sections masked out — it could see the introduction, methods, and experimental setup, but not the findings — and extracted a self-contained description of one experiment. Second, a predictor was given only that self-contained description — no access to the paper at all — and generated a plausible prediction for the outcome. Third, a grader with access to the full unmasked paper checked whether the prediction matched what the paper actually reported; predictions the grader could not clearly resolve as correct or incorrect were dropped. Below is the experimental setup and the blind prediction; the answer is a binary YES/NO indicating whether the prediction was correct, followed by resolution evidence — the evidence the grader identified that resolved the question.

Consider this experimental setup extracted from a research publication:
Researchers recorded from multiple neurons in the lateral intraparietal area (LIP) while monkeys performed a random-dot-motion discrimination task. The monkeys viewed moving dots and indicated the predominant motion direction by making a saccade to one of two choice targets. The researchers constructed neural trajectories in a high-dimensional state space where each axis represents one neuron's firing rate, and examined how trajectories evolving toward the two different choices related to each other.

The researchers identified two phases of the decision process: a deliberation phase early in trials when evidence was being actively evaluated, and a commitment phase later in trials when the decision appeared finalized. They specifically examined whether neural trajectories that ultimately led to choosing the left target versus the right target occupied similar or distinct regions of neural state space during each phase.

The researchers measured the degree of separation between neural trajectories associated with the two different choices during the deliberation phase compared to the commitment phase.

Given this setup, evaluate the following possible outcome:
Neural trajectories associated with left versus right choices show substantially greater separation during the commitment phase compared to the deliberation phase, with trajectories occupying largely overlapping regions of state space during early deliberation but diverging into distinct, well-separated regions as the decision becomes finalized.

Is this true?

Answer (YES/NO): YES